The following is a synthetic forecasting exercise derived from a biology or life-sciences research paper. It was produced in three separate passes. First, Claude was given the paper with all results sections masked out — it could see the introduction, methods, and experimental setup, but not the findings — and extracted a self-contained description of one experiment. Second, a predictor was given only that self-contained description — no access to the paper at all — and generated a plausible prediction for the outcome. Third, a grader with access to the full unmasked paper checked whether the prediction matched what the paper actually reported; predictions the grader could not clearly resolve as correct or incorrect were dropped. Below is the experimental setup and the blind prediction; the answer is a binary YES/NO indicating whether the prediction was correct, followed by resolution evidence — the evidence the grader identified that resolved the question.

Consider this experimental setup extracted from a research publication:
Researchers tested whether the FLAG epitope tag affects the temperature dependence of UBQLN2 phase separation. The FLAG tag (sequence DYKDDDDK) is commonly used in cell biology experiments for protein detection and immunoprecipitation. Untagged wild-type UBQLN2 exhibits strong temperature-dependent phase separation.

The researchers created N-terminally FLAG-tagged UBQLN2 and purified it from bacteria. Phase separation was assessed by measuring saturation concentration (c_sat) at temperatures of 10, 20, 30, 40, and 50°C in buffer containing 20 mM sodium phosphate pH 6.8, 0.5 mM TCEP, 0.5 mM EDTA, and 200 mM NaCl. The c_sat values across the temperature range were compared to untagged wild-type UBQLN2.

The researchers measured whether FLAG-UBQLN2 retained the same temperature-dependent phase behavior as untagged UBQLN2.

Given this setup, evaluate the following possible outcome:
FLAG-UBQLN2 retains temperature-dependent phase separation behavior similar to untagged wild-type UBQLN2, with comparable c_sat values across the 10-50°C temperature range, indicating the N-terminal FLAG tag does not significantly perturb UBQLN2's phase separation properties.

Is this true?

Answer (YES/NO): NO